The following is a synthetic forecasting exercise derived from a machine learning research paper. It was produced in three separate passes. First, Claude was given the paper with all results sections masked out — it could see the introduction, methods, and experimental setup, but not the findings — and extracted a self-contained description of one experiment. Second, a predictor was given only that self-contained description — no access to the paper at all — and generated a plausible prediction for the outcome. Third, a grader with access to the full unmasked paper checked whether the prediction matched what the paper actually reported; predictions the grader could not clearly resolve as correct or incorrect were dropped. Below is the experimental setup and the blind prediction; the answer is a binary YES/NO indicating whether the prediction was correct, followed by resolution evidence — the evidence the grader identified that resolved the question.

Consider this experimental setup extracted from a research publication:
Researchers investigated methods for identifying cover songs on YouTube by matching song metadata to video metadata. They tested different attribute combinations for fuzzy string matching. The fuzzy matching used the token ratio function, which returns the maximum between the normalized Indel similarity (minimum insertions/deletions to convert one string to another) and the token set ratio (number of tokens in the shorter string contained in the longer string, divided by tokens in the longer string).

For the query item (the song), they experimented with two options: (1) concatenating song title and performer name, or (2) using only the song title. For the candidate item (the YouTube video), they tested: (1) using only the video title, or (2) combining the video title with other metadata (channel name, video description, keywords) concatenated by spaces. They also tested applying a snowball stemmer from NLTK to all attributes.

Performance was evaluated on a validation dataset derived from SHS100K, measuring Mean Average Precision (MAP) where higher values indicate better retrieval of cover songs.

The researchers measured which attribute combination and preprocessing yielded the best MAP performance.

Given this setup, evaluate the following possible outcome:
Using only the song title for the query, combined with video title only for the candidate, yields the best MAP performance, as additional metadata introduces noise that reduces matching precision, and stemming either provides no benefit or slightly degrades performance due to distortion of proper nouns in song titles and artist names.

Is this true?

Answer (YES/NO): YES